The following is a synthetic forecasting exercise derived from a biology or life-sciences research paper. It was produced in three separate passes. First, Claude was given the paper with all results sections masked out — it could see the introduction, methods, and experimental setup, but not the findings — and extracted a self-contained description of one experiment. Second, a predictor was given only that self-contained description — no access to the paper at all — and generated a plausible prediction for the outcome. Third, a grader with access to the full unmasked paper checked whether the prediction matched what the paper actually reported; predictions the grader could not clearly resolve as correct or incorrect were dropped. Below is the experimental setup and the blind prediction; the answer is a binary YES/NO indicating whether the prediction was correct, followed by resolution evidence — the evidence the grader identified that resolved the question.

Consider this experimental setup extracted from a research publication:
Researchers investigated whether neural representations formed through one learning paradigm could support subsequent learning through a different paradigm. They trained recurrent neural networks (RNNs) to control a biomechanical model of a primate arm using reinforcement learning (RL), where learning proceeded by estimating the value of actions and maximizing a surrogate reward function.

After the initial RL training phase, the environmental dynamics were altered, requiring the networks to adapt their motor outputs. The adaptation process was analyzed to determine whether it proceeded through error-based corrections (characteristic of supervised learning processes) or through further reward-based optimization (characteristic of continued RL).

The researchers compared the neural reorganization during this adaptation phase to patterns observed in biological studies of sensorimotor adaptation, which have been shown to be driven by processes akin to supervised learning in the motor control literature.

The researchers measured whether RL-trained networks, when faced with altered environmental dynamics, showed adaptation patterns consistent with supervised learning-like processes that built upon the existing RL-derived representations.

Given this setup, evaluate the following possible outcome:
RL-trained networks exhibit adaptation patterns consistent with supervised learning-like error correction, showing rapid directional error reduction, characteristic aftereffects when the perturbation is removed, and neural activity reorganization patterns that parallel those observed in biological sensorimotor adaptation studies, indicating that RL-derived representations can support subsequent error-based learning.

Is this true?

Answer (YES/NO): NO